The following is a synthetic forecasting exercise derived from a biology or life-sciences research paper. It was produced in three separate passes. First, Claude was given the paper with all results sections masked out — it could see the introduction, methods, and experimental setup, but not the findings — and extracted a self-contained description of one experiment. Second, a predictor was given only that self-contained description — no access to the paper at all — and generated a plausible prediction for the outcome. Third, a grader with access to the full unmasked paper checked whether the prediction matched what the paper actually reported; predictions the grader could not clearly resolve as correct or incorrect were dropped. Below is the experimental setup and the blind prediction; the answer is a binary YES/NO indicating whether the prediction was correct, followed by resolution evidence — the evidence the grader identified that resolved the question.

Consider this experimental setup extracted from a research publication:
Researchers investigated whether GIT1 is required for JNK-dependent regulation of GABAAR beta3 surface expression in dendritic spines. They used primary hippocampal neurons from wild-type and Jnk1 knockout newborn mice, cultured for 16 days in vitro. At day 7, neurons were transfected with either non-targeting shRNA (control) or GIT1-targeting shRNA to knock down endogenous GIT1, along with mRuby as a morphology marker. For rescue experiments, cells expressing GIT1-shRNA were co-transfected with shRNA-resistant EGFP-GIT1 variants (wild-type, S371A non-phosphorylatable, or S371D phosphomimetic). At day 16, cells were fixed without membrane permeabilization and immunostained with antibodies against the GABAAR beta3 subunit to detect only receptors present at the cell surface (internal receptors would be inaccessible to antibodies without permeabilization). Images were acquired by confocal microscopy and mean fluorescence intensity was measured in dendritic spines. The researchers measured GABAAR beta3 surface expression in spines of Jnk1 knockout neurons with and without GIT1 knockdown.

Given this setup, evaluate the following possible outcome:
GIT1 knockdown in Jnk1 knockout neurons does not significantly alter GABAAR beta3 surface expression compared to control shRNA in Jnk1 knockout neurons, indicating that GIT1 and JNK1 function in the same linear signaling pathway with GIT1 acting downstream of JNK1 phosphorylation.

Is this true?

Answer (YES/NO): NO